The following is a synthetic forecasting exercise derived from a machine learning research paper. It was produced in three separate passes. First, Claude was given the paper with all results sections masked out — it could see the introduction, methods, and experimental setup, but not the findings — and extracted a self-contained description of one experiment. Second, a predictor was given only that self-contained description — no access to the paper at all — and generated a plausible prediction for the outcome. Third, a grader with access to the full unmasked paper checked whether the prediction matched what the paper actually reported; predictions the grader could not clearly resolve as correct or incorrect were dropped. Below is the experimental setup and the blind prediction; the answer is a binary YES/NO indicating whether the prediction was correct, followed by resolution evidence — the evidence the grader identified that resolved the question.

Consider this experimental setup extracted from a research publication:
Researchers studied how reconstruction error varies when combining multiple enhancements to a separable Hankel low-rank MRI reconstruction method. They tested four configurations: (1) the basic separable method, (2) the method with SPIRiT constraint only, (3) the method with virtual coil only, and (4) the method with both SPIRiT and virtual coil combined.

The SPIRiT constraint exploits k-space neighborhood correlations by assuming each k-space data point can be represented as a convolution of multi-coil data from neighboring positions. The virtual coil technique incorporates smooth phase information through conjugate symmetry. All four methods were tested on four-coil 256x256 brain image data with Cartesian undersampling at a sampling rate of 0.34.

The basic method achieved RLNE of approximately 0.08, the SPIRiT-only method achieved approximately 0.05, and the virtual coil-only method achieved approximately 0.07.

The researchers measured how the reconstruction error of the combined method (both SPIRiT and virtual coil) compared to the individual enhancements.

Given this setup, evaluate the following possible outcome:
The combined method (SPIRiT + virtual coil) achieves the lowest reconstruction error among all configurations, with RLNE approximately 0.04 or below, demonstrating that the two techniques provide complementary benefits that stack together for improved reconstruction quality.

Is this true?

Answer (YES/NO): YES